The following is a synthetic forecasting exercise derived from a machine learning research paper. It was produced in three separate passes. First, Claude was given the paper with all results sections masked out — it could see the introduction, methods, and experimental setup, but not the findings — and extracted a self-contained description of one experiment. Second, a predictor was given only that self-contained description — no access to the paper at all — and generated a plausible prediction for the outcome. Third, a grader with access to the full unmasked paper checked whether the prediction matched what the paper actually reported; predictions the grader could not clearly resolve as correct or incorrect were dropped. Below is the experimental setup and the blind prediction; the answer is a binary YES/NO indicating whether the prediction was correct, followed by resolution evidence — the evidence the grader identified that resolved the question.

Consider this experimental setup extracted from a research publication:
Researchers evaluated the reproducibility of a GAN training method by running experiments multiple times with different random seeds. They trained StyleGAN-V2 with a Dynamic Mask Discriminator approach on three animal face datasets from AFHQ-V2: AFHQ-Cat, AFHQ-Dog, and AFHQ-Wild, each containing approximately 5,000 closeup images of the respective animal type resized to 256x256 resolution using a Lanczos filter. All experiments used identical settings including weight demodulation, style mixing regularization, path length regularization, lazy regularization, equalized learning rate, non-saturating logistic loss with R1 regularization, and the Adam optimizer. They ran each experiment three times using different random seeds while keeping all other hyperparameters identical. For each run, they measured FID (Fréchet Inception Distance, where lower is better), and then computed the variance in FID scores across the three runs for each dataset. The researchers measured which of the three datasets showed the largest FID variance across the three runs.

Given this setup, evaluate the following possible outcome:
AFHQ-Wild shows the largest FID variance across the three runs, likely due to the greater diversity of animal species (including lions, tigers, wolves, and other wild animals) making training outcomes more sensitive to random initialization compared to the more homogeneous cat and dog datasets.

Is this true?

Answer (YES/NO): NO